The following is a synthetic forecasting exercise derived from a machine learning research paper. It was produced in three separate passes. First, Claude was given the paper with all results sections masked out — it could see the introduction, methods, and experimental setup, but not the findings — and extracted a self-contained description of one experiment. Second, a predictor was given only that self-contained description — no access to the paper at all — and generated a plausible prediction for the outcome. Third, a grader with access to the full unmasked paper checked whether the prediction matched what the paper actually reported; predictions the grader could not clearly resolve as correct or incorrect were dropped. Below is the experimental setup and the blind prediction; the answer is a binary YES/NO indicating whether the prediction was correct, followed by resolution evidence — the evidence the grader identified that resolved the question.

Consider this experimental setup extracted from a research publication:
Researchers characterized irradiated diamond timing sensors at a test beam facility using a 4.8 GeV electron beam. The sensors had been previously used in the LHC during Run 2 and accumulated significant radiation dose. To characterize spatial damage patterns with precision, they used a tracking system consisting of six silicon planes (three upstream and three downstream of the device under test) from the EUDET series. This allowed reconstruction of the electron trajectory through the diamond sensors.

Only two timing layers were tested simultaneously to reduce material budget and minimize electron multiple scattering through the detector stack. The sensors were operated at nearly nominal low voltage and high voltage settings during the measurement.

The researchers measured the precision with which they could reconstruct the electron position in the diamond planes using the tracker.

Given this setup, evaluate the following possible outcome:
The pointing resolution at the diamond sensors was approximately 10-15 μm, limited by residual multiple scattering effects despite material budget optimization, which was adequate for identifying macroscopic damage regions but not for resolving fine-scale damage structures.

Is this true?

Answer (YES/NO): NO